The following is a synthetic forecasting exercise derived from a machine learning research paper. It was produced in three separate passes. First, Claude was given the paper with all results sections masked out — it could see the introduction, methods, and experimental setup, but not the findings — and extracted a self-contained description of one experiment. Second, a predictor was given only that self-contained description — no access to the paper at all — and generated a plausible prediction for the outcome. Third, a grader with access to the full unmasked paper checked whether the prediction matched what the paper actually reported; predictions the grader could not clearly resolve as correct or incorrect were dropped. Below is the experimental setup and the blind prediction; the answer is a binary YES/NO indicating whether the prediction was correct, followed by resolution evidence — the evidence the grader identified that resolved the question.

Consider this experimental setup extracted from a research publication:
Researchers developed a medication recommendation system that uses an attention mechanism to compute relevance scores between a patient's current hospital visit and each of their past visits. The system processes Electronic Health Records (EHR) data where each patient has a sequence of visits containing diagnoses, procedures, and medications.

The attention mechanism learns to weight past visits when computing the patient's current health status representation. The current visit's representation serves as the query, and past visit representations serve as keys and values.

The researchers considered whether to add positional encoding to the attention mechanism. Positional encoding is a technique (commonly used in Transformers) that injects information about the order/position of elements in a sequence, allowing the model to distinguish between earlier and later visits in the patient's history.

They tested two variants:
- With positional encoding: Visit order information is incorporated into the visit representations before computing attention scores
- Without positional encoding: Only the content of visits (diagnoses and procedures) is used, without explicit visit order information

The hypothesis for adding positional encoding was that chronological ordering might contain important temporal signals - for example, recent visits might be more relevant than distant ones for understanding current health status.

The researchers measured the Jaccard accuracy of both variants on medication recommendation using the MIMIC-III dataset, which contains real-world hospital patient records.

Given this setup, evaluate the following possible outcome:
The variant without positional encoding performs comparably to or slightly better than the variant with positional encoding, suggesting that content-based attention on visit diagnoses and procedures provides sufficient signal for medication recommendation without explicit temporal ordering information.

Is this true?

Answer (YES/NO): YES